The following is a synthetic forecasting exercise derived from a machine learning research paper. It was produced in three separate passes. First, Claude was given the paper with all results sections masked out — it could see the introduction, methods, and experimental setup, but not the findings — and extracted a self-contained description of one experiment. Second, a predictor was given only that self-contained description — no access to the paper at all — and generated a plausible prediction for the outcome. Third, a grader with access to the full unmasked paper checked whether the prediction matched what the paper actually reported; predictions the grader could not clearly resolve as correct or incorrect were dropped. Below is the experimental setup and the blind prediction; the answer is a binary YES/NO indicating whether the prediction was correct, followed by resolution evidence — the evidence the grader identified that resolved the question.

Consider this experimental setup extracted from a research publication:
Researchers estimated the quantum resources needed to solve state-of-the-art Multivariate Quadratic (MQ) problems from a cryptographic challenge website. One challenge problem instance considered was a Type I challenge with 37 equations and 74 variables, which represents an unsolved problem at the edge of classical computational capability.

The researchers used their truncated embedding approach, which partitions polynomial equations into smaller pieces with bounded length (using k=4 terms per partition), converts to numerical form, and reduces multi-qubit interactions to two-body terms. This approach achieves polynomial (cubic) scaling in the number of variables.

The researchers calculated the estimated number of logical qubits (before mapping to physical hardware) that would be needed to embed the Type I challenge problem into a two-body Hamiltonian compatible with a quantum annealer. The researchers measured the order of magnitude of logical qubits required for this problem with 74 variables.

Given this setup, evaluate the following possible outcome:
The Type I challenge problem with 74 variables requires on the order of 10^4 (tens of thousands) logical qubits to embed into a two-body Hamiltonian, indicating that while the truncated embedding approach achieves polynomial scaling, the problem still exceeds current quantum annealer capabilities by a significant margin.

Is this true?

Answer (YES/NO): YES